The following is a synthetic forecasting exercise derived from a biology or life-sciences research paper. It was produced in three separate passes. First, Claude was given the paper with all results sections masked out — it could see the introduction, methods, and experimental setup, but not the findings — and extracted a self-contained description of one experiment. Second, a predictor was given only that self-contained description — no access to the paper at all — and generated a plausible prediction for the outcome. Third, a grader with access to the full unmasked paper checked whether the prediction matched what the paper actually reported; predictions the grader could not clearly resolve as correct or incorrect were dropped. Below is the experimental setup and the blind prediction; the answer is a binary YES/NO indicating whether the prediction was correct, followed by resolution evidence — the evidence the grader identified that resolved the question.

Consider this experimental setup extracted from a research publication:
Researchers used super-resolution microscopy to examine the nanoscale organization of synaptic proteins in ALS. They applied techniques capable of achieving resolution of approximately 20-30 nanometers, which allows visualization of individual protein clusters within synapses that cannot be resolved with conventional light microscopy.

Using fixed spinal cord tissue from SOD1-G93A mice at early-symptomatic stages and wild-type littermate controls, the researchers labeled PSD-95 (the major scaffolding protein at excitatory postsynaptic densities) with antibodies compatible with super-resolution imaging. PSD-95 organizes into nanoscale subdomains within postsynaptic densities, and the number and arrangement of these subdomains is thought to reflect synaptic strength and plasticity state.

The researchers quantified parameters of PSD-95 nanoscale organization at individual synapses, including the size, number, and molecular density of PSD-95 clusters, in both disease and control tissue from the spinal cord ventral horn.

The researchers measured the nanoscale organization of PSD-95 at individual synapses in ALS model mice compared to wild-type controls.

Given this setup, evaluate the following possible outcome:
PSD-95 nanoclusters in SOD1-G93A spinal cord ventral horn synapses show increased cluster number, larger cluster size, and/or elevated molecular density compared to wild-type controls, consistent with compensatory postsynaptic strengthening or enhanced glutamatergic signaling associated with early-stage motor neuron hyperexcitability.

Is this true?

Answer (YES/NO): NO